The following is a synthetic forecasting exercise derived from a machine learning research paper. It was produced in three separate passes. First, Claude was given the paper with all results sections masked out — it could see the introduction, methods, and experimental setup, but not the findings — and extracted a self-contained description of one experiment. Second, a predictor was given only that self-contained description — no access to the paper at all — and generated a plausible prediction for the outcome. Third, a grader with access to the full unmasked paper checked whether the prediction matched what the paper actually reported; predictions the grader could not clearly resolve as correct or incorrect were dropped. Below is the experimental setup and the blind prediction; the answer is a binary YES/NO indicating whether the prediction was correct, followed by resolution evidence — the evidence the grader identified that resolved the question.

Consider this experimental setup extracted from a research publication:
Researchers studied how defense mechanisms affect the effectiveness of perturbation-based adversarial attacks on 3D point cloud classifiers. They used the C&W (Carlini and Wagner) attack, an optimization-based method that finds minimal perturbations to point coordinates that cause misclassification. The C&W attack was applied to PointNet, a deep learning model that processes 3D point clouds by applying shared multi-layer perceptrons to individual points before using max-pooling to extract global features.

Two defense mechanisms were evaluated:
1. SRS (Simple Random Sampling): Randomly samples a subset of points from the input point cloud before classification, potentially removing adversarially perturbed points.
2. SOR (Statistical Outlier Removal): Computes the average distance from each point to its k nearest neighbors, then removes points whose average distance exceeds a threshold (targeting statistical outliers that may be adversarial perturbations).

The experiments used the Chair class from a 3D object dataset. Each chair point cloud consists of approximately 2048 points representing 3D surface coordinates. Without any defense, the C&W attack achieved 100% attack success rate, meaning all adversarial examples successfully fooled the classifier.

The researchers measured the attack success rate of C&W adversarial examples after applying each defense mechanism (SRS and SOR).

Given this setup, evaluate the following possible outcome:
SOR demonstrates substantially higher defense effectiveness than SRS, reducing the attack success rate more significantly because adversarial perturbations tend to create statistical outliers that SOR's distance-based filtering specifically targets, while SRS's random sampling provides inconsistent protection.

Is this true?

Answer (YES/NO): NO